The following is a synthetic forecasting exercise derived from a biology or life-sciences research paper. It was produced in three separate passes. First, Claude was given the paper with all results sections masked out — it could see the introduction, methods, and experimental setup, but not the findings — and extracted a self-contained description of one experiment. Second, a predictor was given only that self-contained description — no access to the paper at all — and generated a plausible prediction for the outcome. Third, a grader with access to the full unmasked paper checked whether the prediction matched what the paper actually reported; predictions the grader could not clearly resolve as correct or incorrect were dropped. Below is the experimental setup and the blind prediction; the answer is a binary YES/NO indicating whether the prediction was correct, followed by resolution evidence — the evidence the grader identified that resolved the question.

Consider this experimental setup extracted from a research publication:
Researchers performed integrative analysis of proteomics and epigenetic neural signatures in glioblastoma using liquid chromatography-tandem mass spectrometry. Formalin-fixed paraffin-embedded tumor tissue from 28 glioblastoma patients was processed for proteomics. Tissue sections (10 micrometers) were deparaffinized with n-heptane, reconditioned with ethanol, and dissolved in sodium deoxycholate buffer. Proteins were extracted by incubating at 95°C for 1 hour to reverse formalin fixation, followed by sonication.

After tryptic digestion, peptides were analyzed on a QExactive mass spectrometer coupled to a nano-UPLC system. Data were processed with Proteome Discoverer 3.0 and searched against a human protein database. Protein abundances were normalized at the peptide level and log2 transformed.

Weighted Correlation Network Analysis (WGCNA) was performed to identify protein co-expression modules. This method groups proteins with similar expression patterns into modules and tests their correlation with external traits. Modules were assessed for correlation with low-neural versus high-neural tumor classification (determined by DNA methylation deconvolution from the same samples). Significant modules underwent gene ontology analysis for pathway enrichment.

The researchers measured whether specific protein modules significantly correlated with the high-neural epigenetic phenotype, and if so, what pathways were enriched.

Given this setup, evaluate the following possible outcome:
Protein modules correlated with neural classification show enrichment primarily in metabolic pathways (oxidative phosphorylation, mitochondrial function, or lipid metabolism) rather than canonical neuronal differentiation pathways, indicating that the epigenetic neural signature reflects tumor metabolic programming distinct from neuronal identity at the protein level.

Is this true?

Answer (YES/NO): NO